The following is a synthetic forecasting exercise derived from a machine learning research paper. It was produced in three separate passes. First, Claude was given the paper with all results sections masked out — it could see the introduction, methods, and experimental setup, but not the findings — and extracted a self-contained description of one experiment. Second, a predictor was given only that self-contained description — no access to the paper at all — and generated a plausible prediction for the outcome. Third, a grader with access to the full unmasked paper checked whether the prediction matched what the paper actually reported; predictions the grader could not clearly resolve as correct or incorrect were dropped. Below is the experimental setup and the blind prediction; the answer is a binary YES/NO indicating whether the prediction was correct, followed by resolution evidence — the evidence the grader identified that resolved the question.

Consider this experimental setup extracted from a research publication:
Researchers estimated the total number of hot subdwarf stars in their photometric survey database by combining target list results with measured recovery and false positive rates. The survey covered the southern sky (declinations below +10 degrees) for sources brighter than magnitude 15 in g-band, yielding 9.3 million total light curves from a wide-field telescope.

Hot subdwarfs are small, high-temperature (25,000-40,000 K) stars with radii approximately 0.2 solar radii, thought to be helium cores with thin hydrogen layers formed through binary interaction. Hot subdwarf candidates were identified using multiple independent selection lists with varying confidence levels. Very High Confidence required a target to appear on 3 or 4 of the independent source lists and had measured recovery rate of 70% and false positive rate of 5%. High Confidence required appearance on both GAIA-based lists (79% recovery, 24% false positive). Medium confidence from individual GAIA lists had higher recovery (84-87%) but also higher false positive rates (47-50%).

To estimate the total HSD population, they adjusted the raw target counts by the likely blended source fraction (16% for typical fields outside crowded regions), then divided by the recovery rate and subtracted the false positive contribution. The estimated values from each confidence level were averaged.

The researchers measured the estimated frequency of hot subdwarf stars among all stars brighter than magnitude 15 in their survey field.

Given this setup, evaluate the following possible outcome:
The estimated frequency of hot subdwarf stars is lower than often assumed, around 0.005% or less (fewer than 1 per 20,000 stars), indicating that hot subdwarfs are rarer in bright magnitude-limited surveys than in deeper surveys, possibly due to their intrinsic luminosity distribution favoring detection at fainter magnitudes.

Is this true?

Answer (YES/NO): NO